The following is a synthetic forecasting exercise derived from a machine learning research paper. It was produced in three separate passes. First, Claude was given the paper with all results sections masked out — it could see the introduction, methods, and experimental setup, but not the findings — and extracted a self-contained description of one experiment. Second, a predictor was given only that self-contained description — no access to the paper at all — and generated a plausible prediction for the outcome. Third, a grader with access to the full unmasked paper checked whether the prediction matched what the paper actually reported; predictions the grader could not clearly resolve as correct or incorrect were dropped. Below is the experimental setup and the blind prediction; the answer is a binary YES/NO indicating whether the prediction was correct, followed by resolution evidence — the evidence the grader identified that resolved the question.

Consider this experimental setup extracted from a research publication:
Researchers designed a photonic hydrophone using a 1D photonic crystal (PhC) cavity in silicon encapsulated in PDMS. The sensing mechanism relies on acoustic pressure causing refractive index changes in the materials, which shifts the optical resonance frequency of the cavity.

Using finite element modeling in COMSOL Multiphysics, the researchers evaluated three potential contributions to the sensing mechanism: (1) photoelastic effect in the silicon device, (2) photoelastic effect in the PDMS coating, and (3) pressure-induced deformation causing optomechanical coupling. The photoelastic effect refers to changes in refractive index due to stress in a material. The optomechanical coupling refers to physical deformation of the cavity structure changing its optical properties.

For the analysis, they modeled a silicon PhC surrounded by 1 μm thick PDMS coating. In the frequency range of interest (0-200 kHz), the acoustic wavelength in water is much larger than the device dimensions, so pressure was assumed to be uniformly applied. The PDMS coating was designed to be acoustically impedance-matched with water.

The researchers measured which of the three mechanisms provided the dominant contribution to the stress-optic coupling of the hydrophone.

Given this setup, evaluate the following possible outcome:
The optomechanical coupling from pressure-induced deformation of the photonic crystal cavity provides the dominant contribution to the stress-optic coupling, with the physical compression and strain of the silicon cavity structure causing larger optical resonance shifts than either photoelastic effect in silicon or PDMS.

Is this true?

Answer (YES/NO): NO